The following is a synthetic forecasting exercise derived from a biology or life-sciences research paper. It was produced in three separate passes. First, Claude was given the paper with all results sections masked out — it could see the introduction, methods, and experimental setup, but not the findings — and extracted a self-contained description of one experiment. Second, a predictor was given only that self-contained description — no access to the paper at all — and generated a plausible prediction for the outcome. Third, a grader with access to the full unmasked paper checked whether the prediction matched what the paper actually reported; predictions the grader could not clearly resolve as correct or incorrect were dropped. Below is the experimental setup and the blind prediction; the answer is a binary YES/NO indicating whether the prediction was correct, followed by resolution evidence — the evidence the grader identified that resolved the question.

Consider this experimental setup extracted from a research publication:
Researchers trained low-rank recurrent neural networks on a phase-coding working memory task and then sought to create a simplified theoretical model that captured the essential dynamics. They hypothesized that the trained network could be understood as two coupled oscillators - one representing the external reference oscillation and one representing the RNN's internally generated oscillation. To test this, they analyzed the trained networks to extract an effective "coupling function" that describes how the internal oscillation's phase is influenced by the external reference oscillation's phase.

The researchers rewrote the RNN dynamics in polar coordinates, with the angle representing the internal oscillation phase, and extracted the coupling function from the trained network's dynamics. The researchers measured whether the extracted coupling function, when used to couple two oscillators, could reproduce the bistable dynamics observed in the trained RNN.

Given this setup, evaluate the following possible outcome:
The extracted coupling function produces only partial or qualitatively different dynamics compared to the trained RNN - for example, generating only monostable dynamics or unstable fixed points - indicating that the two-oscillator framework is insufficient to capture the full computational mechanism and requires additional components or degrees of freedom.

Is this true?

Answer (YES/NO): NO